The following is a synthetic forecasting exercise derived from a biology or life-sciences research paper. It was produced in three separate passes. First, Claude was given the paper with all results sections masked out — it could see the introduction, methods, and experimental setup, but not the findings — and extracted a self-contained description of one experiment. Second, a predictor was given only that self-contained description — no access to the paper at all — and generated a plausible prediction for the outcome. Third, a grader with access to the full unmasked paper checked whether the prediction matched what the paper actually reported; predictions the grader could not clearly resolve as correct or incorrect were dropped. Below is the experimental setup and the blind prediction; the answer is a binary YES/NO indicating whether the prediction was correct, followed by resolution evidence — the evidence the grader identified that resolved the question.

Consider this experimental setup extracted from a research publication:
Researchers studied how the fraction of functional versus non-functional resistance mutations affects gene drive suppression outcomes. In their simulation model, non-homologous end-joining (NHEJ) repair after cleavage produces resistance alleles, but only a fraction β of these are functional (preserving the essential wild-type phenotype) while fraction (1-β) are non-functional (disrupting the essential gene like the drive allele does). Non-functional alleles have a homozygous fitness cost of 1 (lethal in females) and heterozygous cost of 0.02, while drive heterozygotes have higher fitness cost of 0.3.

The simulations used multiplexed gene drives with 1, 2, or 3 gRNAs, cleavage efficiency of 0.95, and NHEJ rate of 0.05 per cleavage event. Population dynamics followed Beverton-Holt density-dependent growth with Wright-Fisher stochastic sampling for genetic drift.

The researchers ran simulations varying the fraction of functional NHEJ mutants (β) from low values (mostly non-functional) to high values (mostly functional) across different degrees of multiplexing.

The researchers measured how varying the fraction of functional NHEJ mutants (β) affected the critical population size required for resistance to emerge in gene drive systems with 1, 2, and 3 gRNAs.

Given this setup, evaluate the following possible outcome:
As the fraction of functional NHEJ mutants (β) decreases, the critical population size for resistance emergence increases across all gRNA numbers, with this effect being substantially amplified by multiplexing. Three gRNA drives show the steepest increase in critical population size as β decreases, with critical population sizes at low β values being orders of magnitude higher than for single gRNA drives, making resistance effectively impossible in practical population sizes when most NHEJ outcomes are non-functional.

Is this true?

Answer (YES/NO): YES